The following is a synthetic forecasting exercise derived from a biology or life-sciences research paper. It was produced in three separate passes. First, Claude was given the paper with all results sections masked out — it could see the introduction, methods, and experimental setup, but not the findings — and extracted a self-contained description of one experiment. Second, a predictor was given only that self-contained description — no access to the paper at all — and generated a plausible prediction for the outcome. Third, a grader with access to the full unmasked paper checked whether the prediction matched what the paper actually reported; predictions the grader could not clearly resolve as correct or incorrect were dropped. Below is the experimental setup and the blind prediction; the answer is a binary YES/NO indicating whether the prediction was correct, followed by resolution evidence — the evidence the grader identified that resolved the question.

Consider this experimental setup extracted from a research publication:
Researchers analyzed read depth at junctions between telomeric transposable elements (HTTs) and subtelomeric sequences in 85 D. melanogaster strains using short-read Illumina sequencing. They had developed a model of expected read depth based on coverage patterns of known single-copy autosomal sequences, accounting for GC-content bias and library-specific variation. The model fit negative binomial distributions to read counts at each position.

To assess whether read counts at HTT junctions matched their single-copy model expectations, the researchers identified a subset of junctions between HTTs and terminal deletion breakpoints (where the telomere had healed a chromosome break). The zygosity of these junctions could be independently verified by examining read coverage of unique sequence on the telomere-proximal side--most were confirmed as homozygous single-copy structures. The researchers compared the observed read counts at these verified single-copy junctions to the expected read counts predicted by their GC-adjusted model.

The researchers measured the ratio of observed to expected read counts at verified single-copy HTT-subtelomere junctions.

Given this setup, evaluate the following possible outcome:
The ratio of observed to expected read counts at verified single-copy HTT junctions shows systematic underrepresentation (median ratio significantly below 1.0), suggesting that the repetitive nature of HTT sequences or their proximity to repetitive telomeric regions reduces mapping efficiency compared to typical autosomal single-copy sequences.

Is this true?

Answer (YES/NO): YES